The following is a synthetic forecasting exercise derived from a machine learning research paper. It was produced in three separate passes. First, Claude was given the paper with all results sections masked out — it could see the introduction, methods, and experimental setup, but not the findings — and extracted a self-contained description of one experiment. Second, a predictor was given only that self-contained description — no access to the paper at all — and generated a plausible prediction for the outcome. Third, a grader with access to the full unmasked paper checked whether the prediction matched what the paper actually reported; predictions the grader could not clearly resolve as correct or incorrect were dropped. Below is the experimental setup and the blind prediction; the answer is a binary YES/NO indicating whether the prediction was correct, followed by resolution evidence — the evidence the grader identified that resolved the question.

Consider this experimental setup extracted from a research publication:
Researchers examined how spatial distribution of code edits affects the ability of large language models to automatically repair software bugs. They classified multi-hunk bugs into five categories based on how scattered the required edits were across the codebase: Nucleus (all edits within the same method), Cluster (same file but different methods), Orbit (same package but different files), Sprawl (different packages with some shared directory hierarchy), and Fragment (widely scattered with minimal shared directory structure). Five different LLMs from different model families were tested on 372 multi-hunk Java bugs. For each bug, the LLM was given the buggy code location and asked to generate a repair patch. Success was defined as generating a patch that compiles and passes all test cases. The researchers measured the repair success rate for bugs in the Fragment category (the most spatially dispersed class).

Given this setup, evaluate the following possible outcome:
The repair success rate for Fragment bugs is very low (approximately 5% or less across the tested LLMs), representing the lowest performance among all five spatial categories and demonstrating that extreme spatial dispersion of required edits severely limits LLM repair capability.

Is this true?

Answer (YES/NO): YES